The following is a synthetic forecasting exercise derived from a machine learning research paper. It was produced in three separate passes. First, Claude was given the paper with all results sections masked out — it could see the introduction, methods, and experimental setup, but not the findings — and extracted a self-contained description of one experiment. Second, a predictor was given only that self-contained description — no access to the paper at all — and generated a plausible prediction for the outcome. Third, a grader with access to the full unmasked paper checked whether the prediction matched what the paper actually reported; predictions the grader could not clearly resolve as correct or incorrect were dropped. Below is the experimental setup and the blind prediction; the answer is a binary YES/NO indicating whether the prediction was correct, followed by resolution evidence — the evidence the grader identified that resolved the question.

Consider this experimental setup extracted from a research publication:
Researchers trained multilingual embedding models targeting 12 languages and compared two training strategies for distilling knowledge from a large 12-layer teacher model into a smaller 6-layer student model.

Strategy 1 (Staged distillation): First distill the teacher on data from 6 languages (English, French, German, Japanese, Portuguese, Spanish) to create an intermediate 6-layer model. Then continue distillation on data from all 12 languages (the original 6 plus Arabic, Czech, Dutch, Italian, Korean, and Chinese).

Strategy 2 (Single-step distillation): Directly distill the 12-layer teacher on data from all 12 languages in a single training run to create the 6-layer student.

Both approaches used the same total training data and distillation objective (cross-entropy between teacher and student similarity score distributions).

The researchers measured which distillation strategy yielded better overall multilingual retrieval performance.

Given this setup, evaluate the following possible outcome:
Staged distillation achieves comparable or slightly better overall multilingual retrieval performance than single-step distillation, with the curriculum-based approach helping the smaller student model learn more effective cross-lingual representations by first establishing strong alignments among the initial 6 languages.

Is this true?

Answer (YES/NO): YES